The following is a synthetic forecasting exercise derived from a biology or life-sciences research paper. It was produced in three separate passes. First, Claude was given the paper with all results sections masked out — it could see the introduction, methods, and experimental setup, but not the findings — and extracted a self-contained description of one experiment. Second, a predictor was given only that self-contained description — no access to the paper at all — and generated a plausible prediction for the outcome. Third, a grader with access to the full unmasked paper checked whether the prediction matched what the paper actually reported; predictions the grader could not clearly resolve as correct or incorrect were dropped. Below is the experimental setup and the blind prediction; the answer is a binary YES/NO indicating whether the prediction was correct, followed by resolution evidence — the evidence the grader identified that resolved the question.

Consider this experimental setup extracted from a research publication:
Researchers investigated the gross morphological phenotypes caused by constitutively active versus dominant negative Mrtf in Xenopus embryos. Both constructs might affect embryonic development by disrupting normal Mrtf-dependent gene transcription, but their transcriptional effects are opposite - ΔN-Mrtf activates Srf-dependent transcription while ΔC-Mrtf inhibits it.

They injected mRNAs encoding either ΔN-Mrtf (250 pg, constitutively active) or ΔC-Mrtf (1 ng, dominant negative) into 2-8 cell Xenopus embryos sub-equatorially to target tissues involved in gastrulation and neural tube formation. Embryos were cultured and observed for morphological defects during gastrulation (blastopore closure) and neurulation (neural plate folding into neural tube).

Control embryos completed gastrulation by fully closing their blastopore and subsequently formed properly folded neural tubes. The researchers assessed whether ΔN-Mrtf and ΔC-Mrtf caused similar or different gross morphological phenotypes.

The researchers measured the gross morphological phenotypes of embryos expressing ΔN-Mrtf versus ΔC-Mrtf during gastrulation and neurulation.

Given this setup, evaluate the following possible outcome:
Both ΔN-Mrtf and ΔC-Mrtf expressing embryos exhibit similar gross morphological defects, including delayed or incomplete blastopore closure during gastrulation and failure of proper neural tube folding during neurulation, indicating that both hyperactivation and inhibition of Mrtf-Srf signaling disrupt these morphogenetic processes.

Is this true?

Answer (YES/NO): YES